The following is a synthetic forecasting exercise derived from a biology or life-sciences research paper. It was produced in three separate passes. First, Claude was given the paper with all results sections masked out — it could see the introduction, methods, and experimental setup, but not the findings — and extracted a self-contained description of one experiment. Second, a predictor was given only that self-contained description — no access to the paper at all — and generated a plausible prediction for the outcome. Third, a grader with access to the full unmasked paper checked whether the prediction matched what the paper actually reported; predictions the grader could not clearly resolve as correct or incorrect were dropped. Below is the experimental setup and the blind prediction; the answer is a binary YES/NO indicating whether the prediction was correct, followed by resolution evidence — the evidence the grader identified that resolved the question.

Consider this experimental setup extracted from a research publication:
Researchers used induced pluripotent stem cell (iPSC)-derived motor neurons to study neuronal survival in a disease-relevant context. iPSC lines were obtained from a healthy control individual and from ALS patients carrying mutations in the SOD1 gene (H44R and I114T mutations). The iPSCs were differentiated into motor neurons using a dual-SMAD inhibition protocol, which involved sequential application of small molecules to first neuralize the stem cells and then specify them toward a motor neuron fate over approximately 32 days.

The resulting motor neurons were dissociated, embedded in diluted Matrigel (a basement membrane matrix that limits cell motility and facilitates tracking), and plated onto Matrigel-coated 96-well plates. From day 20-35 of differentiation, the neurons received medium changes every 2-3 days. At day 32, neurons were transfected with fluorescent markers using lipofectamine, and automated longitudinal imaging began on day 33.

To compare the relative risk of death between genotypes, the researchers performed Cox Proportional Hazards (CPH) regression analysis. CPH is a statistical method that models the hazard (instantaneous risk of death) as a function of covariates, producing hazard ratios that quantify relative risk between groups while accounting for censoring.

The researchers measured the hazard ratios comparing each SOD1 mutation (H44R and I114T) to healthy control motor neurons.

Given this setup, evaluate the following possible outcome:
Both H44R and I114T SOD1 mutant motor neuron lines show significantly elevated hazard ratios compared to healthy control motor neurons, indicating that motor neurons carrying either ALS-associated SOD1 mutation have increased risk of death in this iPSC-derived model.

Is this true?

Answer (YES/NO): NO